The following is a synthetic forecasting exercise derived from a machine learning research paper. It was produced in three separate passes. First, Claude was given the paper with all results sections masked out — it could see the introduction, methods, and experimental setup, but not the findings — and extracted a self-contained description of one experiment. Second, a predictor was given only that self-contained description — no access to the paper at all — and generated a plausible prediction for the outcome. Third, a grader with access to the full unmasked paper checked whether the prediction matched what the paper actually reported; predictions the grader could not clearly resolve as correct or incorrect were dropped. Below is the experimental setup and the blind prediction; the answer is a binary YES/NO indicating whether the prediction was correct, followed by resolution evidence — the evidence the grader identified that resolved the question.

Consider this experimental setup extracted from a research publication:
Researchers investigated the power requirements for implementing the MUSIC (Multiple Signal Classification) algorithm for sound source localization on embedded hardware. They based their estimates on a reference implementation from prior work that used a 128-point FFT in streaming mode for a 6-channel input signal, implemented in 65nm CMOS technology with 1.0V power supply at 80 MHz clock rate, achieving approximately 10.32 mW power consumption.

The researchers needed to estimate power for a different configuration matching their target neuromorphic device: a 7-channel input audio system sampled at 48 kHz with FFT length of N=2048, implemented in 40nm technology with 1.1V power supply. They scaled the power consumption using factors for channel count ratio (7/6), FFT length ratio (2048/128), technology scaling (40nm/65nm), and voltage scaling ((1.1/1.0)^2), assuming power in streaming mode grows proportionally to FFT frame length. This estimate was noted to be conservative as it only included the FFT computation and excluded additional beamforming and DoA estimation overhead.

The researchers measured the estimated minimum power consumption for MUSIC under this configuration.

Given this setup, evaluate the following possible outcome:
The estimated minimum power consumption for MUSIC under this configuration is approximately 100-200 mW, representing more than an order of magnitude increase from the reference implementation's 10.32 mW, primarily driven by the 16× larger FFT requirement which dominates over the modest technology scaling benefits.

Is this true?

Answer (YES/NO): YES